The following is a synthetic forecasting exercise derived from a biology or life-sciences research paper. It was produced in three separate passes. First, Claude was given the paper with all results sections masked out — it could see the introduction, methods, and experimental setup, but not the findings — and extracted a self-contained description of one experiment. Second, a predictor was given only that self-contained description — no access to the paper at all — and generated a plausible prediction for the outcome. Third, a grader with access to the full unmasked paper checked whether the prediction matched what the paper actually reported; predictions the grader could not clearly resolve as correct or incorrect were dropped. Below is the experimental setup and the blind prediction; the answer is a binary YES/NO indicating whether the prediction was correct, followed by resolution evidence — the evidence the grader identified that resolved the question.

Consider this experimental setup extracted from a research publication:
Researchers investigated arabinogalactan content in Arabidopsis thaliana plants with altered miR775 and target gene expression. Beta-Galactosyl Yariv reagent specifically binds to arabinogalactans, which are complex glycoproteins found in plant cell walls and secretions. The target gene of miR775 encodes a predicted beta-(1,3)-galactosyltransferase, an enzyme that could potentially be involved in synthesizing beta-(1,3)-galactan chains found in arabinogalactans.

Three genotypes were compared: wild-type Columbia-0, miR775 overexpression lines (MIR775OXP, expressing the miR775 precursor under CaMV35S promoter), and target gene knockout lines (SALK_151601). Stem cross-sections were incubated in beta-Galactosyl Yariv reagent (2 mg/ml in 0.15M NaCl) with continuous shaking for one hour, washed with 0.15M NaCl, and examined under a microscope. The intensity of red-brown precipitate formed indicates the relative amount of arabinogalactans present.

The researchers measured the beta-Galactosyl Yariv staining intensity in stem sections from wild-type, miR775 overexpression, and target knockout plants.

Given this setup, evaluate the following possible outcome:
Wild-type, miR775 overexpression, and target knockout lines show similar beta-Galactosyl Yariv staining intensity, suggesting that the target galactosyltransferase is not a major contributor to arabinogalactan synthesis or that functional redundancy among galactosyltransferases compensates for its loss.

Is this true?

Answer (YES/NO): NO